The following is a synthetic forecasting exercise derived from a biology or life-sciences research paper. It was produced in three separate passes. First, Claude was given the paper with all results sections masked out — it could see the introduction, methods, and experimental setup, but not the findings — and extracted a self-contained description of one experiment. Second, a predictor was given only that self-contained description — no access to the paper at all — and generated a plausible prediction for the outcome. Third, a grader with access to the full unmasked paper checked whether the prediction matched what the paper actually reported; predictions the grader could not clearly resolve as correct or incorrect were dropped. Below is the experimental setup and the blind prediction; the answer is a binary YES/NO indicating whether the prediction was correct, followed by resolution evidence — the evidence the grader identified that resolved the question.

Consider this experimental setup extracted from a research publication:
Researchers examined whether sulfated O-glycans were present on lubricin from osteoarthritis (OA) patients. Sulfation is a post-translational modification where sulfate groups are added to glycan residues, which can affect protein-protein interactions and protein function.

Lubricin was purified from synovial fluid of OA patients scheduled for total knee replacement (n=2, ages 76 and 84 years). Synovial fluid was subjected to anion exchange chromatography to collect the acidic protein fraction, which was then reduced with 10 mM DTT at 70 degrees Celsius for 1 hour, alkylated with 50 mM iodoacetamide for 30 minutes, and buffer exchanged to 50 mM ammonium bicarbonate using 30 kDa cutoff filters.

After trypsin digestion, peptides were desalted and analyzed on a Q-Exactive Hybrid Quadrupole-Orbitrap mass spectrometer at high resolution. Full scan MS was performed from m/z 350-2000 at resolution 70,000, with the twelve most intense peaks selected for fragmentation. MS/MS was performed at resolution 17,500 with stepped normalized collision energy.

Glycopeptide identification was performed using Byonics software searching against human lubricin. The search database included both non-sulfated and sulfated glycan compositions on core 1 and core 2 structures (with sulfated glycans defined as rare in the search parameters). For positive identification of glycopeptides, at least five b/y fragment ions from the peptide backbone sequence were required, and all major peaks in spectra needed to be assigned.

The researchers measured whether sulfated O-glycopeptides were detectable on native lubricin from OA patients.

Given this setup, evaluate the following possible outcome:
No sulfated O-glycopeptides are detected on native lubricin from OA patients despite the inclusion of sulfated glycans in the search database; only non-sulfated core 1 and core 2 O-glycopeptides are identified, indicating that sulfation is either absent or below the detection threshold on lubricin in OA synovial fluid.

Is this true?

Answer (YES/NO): NO